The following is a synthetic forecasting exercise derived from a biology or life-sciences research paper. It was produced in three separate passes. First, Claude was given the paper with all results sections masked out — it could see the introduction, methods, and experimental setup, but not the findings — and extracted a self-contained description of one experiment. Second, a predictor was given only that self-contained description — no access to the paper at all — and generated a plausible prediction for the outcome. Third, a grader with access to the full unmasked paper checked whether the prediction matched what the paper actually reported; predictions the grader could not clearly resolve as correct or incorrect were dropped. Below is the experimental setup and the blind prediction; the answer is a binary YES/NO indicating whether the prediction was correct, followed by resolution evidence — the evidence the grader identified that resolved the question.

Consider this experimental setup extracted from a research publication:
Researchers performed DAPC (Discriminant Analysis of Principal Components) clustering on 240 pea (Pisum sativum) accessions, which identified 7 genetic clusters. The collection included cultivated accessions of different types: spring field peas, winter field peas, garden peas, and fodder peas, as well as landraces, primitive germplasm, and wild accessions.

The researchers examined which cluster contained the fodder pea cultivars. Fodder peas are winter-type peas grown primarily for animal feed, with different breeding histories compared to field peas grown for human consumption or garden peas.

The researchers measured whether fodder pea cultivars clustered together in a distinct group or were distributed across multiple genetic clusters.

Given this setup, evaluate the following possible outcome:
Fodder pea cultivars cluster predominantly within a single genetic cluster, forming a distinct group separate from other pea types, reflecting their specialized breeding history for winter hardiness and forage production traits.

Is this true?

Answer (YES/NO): YES